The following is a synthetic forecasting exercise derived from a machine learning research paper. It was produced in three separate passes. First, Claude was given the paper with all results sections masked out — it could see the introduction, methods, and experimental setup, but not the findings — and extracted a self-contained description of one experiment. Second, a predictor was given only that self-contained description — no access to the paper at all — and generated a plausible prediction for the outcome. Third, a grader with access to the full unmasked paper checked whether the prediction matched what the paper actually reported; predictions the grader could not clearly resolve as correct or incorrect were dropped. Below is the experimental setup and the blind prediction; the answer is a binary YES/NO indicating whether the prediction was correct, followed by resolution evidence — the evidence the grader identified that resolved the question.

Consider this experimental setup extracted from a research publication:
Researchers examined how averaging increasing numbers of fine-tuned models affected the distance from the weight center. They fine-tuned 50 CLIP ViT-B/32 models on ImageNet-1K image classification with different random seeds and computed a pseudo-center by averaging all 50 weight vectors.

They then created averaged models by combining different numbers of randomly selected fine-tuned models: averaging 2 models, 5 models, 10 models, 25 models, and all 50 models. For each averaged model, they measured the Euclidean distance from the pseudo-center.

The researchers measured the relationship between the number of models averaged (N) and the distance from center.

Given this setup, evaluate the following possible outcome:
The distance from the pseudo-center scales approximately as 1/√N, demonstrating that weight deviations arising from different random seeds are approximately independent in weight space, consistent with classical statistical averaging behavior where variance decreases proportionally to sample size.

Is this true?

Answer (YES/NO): YES